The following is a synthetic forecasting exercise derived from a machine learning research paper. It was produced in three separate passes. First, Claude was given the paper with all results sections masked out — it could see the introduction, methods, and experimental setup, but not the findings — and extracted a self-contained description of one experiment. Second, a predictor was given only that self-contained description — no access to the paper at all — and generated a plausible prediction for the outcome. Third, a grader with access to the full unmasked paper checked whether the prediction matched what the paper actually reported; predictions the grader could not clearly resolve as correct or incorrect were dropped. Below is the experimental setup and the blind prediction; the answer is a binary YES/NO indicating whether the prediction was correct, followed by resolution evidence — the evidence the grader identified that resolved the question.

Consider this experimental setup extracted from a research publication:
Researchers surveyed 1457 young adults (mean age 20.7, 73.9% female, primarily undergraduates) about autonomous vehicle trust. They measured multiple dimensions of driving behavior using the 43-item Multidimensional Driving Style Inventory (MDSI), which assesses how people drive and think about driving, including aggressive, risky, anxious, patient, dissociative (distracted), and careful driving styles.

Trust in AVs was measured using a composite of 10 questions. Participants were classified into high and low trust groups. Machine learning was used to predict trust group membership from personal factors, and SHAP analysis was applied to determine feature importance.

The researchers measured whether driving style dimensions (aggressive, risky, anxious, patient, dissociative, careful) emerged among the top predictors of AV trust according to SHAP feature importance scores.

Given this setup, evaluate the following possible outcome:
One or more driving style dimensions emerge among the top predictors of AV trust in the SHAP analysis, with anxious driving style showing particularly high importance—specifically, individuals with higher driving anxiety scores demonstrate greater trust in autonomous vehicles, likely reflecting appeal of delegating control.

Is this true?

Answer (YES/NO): NO